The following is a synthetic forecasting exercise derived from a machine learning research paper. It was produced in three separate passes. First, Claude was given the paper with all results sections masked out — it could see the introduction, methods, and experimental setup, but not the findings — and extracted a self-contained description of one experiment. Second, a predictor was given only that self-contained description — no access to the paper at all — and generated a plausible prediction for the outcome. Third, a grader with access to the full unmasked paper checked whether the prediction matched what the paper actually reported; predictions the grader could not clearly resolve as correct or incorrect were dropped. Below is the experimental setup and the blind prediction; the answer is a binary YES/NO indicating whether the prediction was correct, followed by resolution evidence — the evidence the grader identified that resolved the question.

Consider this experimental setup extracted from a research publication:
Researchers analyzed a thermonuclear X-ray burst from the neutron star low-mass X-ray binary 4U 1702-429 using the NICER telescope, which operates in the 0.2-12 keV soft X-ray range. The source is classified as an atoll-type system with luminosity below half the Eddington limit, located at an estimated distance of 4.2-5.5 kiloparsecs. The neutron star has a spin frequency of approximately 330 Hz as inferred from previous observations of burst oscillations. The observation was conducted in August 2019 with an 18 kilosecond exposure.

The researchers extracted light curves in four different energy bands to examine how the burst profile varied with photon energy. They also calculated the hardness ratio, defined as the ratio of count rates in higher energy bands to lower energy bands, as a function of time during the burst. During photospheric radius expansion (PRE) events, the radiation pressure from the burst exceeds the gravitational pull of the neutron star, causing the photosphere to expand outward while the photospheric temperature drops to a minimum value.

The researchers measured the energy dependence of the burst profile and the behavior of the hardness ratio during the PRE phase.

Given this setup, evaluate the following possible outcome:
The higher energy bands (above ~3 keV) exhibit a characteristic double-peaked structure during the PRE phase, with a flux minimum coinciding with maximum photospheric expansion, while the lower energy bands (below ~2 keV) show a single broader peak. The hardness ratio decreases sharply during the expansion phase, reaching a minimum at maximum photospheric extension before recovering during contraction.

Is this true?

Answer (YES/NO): NO